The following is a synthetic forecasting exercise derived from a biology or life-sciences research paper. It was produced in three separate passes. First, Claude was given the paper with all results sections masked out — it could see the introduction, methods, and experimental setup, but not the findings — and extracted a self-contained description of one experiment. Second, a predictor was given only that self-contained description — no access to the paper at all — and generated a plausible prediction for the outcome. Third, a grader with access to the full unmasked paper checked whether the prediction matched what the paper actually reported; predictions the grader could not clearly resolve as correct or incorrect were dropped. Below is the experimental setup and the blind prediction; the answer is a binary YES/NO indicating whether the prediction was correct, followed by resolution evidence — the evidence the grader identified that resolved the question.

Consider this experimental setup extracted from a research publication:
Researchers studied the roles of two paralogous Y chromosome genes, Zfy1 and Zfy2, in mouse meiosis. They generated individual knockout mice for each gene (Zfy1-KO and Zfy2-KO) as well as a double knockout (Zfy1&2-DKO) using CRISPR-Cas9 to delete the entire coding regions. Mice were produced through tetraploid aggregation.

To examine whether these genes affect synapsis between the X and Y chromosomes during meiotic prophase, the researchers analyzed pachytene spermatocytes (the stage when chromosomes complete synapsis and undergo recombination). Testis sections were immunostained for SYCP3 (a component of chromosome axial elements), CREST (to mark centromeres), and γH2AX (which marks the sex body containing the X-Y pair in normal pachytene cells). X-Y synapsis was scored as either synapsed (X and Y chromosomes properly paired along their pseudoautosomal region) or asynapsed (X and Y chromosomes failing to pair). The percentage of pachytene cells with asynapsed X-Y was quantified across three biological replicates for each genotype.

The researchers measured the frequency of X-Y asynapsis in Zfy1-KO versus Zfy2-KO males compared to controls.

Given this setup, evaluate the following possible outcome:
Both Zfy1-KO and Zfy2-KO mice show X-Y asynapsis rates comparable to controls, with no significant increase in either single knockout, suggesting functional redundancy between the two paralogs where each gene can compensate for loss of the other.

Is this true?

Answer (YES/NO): NO